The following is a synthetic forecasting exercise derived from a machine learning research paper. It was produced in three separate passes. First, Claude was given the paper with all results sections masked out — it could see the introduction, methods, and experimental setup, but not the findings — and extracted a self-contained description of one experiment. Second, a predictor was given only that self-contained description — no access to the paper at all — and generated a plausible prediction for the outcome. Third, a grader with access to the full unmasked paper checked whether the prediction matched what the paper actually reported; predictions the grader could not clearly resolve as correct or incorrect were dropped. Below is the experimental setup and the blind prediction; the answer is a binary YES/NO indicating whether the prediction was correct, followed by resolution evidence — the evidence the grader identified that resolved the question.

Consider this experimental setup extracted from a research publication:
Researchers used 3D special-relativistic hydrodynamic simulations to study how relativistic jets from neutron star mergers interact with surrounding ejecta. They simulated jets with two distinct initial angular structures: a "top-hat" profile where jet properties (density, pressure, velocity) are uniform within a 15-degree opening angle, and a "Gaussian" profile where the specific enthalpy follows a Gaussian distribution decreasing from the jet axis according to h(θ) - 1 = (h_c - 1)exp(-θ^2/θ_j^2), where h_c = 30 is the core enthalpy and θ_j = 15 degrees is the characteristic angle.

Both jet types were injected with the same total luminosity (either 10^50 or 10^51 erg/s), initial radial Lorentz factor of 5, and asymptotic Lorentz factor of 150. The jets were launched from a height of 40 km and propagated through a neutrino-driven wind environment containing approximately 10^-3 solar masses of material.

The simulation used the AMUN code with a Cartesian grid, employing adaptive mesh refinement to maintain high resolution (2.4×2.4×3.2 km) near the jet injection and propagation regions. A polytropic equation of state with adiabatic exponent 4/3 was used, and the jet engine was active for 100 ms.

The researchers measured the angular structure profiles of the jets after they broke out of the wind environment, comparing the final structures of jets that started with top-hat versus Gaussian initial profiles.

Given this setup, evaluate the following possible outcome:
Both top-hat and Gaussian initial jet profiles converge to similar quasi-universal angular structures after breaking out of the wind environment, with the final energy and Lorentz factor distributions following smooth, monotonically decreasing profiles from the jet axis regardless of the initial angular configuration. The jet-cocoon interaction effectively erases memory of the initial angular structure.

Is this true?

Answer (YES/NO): NO